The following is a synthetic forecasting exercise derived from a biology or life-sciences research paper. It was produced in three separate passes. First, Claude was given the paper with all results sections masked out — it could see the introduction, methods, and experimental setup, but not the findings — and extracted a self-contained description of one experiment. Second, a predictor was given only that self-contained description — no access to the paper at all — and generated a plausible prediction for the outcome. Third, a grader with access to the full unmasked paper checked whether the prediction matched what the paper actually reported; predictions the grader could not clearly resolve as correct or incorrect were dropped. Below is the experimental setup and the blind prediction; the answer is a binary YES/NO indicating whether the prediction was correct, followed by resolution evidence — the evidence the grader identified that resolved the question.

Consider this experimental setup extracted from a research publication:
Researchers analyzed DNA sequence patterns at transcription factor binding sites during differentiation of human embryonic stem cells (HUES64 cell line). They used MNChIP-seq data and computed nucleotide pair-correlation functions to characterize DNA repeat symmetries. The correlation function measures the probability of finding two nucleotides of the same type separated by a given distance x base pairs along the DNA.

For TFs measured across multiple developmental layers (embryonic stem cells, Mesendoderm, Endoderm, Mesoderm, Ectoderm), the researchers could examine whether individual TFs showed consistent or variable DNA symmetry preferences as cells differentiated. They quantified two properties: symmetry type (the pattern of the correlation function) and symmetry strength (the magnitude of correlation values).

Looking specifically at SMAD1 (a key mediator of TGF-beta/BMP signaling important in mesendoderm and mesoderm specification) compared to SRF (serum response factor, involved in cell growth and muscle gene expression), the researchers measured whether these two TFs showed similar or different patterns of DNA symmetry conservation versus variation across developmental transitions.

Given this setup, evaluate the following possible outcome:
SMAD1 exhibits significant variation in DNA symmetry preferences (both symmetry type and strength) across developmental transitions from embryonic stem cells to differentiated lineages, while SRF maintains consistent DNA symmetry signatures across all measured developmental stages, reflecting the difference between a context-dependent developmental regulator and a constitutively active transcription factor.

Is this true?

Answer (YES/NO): NO